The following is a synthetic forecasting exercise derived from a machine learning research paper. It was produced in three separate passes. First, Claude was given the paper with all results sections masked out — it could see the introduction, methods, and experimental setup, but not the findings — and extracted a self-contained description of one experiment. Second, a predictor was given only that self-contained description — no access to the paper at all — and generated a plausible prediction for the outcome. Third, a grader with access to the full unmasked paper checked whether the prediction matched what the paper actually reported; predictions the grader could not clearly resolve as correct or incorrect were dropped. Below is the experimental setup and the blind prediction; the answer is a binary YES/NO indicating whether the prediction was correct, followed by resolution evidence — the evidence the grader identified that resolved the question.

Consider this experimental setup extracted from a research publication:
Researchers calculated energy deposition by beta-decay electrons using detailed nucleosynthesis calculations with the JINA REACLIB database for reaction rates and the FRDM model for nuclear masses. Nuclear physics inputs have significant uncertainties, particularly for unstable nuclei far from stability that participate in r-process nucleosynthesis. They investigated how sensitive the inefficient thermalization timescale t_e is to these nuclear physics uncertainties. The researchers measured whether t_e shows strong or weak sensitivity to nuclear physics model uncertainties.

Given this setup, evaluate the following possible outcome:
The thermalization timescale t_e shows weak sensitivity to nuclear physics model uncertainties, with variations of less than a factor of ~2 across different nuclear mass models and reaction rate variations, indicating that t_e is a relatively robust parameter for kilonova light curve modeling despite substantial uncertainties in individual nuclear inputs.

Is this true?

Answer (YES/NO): YES